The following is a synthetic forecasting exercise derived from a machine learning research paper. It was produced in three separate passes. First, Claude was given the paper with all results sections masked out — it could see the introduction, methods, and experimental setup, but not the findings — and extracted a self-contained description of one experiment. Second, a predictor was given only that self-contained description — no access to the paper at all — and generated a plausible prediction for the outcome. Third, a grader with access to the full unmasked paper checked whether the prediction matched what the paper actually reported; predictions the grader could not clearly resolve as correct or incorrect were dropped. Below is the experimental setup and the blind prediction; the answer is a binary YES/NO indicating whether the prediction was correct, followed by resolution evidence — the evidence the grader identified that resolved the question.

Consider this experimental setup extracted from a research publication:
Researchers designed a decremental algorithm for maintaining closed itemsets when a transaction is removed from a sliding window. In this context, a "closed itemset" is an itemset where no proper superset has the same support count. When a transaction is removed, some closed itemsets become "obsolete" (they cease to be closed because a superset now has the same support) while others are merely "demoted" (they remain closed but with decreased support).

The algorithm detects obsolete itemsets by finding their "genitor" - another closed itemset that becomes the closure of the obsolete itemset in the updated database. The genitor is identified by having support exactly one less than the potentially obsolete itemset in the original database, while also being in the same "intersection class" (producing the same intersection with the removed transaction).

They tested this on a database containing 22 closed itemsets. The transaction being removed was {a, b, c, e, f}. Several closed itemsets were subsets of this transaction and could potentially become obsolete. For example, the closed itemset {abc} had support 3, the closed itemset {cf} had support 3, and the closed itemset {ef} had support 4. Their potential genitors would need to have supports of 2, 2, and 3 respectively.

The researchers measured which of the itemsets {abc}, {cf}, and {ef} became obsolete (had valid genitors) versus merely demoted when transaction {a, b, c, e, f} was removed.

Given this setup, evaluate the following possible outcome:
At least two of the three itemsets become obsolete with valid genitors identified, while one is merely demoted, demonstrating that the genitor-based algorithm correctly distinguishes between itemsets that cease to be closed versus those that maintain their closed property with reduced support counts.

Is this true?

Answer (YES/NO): NO